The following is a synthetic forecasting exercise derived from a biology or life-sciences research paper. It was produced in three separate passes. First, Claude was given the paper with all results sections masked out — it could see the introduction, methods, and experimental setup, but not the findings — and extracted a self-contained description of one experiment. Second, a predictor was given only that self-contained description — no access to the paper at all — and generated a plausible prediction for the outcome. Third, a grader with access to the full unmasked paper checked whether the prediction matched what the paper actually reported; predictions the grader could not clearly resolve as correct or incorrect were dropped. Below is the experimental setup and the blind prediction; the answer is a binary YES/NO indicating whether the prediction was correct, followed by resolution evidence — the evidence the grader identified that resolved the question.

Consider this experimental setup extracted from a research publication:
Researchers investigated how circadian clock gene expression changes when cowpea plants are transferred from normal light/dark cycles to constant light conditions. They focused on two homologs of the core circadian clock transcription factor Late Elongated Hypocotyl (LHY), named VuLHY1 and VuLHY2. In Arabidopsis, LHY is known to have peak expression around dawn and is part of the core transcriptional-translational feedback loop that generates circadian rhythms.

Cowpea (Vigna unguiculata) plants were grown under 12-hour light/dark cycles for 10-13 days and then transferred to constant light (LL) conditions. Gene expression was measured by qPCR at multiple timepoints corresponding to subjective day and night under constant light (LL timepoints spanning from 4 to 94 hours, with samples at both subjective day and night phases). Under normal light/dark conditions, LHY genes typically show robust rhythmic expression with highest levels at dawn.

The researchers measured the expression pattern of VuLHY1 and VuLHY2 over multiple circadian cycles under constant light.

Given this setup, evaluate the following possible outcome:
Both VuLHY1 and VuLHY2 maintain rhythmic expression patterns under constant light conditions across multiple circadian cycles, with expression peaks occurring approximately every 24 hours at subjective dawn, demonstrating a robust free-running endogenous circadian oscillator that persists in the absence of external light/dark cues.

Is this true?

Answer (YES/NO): NO